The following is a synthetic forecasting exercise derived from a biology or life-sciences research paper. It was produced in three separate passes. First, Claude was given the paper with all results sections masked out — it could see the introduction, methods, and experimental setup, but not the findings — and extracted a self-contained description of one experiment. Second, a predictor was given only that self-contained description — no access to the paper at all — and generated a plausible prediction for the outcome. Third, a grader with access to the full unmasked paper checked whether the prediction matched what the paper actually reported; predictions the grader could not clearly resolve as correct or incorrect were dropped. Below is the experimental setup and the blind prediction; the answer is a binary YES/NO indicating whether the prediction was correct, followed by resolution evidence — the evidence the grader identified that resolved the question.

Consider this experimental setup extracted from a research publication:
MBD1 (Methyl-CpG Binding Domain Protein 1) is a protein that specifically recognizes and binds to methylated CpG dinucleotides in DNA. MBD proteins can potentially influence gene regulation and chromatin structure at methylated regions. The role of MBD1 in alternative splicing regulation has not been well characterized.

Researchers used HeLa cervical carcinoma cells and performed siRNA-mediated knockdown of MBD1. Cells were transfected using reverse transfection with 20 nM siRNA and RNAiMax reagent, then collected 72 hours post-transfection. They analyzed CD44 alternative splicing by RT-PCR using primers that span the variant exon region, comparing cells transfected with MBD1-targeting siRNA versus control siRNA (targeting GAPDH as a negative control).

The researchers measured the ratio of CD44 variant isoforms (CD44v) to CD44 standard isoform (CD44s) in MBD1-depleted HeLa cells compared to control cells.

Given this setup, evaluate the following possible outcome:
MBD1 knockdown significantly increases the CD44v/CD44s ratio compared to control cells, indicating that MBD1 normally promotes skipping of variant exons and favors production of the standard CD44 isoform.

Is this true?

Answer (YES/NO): NO